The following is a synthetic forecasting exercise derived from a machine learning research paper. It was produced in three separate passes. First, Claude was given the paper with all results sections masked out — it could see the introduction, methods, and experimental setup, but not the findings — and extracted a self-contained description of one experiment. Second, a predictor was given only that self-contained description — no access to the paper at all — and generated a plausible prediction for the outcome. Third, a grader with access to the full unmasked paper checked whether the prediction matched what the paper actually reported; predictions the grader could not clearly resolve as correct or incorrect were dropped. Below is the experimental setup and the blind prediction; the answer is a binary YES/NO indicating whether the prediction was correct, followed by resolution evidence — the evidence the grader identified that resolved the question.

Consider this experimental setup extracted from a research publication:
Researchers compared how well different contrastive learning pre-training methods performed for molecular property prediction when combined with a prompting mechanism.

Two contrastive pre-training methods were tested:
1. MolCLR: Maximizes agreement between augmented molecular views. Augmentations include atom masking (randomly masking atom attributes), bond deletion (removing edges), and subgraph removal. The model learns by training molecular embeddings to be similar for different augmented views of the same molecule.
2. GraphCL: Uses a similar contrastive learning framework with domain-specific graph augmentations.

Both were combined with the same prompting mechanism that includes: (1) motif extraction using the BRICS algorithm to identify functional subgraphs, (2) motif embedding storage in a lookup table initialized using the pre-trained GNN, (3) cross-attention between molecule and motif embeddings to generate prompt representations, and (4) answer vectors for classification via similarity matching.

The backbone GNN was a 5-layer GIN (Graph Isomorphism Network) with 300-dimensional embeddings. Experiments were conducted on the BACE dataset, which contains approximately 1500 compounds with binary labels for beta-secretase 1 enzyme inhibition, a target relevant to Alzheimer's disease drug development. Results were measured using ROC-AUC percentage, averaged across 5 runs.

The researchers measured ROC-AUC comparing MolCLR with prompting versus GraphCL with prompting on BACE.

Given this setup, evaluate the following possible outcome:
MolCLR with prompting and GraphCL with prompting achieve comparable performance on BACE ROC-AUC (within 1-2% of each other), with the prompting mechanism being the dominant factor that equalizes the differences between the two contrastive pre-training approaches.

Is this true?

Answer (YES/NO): NO